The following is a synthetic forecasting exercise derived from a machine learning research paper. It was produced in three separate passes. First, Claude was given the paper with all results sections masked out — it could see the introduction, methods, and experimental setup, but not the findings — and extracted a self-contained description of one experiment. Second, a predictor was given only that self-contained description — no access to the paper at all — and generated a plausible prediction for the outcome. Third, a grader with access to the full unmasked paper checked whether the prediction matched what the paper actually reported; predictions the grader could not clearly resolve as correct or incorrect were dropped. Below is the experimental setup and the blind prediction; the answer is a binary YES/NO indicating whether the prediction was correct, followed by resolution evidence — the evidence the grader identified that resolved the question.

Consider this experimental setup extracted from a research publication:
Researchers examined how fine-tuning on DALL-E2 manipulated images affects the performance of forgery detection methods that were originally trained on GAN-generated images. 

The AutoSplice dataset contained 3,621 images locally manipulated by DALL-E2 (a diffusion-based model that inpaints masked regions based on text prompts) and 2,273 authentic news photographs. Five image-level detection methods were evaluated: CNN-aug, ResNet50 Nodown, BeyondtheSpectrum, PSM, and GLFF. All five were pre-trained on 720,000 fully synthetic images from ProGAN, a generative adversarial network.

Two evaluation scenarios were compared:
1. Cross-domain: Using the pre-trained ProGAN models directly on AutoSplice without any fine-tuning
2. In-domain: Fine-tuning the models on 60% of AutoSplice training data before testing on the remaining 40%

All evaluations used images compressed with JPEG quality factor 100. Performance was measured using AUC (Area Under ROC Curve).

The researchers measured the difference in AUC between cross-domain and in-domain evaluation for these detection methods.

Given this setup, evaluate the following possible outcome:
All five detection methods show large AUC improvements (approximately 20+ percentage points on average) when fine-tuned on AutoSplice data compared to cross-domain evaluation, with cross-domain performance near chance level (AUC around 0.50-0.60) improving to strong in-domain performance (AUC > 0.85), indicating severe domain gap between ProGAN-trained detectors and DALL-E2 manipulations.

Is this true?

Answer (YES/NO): NO